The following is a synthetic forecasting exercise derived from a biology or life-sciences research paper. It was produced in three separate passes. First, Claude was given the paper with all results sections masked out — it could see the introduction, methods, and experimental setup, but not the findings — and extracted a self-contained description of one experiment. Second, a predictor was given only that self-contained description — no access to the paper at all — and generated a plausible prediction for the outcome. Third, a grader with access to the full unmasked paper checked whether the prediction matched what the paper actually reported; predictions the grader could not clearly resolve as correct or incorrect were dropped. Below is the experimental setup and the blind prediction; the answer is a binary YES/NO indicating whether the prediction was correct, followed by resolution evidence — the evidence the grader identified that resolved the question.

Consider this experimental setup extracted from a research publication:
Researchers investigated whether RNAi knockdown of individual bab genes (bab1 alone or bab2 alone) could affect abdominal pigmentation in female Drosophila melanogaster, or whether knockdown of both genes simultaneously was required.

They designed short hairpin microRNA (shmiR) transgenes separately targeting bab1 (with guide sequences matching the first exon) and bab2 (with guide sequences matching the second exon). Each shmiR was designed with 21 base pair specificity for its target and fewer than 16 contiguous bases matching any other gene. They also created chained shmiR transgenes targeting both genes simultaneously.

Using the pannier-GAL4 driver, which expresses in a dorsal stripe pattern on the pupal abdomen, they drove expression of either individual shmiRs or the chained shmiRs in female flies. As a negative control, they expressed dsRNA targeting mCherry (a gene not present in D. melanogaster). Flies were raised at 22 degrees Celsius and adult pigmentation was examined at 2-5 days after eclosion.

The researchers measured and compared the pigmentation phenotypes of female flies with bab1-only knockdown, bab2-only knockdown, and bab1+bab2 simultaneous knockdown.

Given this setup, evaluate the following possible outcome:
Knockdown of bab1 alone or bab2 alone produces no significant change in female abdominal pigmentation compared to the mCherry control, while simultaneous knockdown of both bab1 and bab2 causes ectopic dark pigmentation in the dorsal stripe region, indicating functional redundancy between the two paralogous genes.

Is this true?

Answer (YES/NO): NO